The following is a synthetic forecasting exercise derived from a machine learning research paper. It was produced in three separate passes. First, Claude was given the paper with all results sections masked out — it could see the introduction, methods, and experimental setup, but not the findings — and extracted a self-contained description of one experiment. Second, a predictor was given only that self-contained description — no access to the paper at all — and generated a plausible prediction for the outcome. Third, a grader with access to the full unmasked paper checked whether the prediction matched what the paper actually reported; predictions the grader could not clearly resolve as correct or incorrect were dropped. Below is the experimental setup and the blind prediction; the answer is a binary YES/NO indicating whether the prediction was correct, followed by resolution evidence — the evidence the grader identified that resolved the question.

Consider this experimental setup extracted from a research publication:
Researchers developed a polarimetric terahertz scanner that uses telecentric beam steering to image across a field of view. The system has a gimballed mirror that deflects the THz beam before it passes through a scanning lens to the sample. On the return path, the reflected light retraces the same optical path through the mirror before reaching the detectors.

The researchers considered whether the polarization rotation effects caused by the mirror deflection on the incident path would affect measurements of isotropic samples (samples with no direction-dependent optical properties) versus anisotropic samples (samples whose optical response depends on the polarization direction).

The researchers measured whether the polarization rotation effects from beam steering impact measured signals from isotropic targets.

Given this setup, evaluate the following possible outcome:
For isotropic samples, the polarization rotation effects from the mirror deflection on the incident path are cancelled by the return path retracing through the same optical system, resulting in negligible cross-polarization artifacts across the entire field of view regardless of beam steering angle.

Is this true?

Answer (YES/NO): YES